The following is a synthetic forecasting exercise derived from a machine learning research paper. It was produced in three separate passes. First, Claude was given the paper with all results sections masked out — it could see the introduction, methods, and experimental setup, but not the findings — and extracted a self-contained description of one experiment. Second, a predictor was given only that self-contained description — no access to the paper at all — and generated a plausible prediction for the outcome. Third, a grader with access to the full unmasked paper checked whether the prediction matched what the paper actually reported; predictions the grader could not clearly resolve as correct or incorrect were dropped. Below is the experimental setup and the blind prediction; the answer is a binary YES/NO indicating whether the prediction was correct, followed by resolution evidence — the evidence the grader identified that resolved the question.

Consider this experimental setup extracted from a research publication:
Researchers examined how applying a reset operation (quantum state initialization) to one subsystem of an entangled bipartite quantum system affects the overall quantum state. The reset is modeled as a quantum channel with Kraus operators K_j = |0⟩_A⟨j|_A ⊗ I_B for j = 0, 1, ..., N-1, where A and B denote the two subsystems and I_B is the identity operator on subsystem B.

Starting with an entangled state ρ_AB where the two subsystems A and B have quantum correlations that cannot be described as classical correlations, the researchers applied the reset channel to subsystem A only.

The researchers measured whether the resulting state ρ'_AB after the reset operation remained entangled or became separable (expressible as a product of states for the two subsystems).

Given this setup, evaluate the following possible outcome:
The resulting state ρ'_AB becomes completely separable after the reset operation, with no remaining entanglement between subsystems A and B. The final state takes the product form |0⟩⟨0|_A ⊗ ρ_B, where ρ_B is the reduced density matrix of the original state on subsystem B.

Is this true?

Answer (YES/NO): YES